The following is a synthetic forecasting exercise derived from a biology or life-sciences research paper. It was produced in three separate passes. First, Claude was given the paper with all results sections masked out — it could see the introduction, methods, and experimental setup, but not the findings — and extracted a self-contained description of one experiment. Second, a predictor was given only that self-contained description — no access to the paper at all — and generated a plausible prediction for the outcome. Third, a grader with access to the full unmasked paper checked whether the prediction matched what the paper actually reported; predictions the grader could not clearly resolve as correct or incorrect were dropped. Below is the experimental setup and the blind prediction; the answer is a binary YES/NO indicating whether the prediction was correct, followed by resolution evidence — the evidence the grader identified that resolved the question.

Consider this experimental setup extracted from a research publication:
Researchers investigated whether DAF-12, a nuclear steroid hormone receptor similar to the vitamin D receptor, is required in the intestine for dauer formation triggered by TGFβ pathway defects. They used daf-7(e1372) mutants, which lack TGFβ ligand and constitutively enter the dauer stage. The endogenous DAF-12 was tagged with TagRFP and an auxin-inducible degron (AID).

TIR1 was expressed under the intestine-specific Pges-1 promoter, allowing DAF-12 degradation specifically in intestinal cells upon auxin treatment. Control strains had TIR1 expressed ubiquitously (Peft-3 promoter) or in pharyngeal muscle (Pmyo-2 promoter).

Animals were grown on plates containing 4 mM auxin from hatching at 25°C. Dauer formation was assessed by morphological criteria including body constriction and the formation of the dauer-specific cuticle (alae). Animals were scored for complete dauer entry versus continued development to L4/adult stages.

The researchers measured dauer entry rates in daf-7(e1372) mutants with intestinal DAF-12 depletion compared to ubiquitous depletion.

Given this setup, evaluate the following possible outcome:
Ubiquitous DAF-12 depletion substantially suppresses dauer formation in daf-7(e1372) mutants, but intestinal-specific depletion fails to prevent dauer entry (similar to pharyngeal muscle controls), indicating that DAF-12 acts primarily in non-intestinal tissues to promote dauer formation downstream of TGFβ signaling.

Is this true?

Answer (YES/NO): YES